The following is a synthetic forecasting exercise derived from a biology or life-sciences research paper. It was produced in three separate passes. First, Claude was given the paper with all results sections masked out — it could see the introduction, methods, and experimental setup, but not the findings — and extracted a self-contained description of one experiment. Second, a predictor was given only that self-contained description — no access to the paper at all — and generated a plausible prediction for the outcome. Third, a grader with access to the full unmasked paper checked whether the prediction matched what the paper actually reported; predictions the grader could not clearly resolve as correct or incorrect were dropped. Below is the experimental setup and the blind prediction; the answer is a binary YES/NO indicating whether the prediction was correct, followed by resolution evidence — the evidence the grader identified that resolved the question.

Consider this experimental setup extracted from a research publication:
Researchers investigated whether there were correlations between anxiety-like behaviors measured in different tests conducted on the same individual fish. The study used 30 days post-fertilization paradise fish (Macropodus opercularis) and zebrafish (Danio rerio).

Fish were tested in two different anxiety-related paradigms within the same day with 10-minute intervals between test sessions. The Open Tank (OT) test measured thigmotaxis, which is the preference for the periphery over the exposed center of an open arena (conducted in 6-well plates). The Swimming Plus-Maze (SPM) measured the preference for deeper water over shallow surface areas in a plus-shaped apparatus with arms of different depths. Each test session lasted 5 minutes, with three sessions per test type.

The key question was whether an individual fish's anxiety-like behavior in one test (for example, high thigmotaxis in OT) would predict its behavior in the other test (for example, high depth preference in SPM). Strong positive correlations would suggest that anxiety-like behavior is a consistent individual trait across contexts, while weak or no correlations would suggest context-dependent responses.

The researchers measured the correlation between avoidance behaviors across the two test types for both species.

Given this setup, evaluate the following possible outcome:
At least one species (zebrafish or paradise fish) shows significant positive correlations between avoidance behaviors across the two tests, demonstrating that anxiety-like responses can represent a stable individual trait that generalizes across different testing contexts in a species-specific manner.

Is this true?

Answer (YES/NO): YES